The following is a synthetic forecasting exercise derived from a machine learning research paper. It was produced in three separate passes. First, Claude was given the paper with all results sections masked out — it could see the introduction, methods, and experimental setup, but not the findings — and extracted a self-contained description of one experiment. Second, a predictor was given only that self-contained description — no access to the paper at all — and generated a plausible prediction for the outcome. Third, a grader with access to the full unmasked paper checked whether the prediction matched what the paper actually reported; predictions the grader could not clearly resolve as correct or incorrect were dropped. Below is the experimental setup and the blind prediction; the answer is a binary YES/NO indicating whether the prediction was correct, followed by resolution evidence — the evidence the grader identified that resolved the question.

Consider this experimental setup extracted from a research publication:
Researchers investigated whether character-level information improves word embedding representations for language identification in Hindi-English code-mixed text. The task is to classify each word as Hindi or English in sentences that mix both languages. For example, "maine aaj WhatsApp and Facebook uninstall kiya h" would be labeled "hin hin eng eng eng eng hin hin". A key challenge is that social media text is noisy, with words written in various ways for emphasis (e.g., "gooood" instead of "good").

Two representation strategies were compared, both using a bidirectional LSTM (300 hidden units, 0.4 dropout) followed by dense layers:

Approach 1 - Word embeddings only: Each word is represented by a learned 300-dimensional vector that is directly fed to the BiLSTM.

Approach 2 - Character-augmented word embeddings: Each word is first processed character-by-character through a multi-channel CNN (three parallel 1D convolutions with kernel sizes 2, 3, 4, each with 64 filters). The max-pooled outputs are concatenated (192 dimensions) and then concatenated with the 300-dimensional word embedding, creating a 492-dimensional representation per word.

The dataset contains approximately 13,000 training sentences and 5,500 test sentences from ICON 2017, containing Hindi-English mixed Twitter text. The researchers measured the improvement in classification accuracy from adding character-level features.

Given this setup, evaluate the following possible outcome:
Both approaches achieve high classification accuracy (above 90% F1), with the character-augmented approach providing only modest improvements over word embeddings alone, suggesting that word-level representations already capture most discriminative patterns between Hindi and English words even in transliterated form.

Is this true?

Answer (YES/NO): YES